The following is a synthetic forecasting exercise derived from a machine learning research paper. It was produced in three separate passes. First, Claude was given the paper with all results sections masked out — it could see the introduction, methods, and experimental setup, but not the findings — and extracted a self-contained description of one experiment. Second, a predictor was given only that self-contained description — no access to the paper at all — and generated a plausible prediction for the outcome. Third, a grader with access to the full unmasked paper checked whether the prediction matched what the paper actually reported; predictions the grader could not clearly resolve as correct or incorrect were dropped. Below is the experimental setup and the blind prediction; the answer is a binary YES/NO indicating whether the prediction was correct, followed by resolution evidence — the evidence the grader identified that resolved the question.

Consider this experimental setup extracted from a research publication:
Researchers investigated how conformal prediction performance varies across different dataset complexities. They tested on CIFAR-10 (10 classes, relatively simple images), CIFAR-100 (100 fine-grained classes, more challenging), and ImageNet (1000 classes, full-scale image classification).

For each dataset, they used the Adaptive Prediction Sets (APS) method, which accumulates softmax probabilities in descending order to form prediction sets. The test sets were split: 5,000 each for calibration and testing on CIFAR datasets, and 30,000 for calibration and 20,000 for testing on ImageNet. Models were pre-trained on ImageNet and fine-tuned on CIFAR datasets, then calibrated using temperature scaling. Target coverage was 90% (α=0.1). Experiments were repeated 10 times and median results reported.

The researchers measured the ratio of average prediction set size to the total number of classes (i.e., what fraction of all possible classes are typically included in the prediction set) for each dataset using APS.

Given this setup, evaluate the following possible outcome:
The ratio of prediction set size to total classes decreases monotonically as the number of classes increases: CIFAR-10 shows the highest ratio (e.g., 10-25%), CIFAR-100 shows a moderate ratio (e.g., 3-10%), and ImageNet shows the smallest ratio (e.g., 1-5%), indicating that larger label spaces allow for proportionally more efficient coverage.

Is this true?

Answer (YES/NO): YES